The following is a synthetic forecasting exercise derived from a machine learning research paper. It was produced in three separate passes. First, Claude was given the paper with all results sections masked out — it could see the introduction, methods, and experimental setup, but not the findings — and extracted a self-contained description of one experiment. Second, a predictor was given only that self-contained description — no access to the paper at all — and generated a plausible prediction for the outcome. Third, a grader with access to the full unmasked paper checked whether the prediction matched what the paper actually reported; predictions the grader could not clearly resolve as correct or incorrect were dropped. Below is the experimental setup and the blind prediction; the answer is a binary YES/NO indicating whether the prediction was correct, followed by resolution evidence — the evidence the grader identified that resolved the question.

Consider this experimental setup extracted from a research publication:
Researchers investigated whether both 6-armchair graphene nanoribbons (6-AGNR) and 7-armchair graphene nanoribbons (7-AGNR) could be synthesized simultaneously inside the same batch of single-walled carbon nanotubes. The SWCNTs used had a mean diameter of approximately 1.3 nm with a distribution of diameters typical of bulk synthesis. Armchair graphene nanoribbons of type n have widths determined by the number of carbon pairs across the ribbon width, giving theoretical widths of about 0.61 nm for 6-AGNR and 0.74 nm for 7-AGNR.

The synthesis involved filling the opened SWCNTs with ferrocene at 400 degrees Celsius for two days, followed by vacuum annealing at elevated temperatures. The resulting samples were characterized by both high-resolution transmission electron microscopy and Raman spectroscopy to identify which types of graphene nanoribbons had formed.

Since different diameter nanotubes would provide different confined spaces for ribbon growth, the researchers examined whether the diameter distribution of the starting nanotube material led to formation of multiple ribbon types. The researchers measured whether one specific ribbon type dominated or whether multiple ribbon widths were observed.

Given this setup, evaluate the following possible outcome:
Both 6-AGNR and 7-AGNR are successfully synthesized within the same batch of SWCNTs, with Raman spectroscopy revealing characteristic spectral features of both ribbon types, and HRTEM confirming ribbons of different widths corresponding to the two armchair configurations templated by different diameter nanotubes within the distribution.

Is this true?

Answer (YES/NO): NO